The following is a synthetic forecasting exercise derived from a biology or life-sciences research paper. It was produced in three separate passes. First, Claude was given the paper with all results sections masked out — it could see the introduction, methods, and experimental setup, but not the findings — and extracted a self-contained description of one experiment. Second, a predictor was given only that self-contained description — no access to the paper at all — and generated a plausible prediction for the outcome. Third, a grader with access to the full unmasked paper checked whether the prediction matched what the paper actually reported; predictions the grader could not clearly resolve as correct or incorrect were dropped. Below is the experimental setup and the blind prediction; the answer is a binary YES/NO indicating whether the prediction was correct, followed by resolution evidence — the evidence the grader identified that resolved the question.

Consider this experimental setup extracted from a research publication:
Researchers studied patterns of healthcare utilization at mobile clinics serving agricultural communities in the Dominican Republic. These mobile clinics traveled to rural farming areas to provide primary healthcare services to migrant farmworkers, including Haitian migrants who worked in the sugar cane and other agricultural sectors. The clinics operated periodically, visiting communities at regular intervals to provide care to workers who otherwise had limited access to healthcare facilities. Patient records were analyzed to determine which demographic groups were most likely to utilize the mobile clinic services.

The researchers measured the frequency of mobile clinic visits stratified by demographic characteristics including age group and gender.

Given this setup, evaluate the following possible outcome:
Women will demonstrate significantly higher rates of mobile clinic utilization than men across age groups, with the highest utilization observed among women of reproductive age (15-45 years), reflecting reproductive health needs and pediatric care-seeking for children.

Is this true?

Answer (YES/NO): NO